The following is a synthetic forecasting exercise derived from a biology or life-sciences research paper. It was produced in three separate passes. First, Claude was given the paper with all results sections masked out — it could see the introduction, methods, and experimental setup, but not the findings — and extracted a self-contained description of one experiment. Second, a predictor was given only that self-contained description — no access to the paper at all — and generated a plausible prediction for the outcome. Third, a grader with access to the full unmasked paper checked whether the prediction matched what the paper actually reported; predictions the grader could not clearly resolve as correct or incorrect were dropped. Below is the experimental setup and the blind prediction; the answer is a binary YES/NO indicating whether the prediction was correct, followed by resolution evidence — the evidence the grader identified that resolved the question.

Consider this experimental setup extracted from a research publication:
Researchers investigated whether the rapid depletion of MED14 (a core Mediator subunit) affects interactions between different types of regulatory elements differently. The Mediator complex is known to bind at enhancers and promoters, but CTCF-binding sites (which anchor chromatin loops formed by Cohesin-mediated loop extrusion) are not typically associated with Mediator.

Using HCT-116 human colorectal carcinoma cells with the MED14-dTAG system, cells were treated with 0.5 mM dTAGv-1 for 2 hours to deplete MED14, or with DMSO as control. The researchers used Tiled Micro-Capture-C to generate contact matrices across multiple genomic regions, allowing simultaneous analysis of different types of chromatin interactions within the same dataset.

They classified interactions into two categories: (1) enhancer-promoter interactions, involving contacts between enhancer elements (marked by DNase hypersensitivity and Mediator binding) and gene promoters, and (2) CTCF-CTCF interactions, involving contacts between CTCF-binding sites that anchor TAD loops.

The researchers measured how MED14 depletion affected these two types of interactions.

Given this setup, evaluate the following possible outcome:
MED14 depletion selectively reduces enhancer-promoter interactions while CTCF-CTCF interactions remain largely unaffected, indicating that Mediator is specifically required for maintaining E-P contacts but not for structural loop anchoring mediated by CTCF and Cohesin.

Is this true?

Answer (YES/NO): NO